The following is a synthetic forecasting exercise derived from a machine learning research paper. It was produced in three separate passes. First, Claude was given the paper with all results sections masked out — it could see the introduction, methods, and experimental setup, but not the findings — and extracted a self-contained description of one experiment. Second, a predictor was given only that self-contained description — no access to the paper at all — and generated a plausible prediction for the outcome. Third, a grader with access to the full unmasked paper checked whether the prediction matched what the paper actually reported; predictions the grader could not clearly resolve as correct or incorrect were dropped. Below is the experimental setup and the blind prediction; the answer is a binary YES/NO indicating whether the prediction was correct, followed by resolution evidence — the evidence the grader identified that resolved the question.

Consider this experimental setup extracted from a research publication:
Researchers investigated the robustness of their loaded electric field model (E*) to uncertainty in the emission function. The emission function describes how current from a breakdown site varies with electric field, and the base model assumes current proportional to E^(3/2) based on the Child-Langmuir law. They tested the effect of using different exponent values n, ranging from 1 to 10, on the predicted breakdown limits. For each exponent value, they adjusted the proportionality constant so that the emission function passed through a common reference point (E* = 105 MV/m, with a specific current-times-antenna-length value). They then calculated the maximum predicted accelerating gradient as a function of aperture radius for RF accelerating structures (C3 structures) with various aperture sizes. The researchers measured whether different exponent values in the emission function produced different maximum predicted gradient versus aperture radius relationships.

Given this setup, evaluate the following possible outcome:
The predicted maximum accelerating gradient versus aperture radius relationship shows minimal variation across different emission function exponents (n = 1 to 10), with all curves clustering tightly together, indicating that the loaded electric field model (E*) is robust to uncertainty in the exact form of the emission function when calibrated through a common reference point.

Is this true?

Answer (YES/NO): YES